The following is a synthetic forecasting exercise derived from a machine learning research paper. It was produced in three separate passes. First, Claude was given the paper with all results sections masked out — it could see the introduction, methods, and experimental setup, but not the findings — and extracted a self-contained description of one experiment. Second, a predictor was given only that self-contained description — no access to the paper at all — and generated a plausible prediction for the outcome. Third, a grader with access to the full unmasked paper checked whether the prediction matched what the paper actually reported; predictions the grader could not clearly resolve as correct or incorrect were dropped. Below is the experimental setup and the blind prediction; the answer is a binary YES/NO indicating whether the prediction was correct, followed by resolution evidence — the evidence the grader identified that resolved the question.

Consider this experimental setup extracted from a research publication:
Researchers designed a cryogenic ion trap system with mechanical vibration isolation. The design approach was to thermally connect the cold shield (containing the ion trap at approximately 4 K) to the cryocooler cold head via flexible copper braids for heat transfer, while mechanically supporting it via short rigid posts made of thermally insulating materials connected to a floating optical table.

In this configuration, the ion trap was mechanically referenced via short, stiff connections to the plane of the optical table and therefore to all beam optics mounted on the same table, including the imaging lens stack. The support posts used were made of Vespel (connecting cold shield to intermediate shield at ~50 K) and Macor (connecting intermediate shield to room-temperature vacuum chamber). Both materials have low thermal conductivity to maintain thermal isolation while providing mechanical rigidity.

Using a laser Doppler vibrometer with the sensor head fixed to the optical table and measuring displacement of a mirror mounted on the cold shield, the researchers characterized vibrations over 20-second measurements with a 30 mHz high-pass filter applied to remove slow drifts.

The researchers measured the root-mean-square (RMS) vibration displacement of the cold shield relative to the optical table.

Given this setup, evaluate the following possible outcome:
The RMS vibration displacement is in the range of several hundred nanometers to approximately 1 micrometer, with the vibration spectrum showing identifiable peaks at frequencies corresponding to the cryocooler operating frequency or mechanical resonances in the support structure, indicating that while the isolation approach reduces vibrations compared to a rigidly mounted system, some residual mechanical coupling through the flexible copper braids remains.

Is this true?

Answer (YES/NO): NO